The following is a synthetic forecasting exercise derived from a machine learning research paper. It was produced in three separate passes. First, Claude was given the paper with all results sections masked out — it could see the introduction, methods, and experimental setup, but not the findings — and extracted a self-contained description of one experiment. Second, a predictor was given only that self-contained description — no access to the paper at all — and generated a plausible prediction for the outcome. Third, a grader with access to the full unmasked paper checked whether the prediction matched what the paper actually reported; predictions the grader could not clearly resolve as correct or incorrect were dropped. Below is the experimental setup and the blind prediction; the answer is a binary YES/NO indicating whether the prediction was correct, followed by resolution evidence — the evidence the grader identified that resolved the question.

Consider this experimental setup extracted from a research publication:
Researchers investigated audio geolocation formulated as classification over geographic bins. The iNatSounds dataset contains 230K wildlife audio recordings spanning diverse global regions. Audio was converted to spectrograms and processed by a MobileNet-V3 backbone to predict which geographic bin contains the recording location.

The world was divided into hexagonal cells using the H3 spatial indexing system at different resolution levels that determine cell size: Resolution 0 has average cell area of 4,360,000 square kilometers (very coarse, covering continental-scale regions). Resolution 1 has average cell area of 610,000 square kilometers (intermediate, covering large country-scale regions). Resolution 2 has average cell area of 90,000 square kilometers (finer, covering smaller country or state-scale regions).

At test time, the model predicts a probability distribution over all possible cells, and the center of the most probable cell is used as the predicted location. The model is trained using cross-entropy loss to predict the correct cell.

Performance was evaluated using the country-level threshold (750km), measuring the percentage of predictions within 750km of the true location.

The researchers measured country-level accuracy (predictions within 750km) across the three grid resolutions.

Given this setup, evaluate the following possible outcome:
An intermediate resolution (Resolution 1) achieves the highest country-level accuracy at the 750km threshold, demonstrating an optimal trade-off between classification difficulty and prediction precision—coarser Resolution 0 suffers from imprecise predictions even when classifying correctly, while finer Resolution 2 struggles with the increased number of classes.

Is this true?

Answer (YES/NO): NO